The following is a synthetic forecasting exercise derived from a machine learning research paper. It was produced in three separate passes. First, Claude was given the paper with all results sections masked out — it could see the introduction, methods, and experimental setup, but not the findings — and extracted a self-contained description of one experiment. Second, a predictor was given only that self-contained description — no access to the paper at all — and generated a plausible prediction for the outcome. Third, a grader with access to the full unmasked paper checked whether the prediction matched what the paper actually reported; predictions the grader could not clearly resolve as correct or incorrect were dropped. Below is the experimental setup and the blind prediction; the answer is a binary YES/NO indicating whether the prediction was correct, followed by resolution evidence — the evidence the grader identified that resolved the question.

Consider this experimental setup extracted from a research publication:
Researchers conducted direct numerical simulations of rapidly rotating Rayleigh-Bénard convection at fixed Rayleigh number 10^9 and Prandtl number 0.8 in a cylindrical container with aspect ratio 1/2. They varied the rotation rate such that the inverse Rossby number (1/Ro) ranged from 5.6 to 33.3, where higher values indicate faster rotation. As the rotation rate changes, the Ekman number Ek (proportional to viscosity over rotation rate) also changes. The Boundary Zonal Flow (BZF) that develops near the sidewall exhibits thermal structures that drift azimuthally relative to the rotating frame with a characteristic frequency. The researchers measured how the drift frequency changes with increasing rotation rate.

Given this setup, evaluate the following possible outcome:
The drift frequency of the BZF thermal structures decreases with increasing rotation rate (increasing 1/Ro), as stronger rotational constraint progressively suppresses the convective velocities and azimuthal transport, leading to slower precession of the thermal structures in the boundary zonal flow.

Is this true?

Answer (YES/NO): YES